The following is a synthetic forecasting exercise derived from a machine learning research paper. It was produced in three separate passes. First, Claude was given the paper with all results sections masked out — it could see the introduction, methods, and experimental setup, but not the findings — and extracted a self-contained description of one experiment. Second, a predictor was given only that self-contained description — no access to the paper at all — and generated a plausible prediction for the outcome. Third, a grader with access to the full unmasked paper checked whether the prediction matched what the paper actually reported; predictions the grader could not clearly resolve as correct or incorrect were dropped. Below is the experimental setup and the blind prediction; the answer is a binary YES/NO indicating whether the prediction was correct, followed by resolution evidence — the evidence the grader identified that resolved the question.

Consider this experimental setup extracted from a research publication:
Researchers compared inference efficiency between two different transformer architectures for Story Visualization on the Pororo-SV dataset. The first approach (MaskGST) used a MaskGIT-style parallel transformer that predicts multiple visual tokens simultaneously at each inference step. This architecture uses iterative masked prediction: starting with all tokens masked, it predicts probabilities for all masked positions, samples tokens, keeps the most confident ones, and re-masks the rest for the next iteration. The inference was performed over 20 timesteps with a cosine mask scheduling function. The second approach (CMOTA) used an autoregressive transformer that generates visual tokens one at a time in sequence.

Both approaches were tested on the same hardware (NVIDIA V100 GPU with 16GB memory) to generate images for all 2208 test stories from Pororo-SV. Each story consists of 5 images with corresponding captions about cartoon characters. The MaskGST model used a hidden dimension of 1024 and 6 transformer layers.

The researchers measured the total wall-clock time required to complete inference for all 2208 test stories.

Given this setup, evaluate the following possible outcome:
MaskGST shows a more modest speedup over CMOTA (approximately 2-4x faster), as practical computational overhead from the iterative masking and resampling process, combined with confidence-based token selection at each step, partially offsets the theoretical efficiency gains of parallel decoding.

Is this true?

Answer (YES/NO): NO